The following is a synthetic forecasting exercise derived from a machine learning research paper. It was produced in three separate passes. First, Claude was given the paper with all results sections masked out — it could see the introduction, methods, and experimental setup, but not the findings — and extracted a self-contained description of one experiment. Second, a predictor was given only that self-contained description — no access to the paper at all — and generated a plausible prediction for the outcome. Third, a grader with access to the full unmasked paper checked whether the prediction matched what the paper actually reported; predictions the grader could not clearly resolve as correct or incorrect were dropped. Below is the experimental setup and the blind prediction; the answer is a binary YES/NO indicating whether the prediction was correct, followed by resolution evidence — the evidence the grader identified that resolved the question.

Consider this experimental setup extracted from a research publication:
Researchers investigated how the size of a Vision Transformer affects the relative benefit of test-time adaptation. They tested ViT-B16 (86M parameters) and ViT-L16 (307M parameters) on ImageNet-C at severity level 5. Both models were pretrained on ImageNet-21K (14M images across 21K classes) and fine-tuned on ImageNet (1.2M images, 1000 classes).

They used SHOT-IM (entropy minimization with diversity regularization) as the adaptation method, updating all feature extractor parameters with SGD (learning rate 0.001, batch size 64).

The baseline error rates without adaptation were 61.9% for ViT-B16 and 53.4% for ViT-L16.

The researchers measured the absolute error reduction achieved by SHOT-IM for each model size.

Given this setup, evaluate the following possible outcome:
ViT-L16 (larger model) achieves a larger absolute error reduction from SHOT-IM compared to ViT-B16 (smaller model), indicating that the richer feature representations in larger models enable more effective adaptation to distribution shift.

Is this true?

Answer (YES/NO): NO